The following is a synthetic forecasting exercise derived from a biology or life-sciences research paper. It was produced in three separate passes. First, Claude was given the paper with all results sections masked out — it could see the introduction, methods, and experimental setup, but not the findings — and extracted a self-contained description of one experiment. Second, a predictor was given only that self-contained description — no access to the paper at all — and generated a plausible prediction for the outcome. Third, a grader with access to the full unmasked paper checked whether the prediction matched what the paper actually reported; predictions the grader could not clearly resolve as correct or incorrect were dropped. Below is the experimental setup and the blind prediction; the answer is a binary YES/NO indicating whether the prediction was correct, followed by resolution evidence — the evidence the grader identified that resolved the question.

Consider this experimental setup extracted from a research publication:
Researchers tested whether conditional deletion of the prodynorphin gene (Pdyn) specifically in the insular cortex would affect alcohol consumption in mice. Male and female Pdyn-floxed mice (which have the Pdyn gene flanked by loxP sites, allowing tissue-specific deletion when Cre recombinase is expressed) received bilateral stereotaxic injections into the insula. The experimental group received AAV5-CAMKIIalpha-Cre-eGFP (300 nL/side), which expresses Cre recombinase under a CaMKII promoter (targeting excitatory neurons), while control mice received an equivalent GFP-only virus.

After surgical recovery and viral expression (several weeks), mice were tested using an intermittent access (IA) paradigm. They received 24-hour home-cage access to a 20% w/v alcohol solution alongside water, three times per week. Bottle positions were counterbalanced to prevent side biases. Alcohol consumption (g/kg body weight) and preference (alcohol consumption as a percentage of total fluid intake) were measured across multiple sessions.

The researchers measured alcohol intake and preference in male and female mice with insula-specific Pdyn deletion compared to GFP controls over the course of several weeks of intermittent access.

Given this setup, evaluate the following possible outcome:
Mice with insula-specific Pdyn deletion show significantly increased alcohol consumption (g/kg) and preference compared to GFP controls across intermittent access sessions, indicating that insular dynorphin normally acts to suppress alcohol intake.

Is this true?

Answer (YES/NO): NO